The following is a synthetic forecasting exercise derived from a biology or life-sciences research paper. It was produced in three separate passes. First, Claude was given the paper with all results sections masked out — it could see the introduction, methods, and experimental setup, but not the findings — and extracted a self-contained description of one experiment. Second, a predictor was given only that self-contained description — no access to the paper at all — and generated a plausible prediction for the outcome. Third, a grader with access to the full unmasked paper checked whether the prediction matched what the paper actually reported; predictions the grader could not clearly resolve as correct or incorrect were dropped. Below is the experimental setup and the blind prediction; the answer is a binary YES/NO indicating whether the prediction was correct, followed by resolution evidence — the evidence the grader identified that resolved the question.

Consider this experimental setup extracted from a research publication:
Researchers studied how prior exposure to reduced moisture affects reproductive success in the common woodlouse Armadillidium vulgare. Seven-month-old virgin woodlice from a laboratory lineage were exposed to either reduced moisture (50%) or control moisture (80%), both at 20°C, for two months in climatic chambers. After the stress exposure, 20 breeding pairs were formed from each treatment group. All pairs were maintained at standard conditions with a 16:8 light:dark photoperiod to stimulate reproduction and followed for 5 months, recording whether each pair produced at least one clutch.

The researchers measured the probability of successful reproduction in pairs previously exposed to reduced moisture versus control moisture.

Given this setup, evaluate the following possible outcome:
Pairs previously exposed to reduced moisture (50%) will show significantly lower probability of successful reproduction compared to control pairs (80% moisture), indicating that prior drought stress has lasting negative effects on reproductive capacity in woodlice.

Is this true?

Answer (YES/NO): YES